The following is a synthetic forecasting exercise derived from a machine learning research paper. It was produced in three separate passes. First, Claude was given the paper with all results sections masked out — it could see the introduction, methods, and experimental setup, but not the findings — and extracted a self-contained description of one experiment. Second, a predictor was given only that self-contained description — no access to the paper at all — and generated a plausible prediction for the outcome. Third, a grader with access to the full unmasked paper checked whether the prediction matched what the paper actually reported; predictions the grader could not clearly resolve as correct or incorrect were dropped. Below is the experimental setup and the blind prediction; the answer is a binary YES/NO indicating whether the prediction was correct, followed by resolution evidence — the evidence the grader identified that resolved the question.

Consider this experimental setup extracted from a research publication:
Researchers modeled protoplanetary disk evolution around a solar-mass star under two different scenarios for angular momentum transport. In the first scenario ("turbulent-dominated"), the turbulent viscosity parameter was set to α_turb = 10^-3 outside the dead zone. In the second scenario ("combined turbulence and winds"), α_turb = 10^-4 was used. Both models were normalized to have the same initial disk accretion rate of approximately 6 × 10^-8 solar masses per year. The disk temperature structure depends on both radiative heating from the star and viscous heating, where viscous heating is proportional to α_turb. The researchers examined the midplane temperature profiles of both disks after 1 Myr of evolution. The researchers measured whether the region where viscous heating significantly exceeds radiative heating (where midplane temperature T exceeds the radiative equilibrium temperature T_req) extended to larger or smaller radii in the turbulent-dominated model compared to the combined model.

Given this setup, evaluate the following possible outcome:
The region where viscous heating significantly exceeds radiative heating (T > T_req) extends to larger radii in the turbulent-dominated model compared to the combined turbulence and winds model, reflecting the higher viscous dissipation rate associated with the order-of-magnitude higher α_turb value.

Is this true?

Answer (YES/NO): YES